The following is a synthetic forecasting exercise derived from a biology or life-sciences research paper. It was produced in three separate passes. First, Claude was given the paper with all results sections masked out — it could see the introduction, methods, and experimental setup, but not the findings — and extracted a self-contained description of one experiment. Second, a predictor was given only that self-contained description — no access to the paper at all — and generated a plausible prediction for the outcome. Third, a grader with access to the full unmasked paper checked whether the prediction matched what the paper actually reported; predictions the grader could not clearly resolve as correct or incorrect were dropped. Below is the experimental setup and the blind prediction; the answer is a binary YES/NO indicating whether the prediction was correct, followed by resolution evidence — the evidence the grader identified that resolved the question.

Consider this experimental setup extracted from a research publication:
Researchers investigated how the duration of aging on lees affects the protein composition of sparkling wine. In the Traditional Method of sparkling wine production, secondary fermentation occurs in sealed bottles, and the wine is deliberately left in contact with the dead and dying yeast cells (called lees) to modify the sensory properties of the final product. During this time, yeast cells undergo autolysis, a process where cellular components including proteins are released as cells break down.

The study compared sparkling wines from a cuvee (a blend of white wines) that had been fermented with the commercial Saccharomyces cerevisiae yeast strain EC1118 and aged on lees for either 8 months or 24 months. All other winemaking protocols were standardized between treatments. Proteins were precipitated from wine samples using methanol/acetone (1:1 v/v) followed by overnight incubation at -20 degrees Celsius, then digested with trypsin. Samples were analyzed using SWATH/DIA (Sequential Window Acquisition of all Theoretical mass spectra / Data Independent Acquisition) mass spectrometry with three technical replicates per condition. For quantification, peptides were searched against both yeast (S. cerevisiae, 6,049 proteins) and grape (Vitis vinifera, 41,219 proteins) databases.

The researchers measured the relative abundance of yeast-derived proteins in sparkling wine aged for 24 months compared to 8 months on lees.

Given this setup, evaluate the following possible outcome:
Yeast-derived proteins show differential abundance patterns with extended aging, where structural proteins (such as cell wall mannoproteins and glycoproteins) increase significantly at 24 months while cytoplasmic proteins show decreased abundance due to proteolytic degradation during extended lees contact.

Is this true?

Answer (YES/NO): NO